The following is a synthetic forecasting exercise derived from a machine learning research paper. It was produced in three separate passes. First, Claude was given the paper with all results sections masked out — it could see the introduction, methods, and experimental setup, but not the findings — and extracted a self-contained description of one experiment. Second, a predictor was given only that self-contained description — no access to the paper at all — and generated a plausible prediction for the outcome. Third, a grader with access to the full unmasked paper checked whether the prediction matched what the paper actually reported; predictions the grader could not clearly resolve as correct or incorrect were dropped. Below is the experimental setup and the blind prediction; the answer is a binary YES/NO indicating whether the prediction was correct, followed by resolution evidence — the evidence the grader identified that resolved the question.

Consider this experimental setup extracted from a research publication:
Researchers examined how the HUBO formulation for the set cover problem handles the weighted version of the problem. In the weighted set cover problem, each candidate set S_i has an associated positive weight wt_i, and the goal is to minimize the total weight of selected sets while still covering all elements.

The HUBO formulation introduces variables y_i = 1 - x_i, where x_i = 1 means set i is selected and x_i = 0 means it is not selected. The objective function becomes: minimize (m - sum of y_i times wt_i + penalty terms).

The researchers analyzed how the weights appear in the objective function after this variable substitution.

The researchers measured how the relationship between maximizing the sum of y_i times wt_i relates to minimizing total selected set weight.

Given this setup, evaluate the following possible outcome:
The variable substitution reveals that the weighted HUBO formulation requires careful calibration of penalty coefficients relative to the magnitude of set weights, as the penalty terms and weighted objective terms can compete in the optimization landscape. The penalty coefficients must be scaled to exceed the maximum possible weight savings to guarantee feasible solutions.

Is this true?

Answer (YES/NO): YES